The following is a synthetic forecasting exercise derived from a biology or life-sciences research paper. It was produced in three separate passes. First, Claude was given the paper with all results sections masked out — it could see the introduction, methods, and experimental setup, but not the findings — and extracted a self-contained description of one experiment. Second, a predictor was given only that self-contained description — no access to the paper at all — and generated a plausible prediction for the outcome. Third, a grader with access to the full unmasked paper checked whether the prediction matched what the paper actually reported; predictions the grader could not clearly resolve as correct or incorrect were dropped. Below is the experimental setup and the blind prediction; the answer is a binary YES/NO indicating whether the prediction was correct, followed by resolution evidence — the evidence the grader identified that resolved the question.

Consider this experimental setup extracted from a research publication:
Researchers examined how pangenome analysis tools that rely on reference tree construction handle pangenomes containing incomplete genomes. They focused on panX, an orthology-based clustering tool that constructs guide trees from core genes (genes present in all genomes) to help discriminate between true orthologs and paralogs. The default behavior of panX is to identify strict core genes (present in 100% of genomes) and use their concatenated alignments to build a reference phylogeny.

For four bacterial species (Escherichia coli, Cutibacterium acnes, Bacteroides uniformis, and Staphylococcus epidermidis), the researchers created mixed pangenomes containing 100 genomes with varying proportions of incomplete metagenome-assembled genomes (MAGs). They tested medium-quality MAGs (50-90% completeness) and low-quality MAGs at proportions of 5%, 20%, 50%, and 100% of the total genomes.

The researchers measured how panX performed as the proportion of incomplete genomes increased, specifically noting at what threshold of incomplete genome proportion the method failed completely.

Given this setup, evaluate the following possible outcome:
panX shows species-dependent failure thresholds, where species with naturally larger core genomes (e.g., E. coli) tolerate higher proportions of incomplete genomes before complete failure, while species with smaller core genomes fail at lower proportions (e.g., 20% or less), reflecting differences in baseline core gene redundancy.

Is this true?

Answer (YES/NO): NO